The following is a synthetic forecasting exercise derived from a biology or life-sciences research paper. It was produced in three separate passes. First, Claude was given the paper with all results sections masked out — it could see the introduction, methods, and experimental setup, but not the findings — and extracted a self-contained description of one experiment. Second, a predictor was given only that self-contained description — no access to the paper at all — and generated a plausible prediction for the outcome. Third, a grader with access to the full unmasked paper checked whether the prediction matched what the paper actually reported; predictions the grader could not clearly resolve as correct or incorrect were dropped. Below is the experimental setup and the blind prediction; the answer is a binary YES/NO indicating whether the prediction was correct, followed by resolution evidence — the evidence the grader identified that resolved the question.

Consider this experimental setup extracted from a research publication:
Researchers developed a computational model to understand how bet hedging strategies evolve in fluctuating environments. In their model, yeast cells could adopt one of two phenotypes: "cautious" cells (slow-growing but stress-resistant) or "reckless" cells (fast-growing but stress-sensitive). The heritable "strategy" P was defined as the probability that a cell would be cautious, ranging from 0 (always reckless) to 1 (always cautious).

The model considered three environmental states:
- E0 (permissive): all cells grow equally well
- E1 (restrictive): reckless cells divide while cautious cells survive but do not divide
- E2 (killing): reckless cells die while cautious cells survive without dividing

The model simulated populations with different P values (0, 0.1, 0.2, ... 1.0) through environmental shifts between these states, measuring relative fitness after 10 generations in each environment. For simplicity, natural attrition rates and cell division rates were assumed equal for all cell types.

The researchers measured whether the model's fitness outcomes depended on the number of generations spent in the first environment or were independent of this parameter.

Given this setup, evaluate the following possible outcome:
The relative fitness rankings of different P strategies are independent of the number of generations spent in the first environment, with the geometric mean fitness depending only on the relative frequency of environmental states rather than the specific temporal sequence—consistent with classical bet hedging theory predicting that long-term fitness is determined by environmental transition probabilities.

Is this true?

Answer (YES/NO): NO